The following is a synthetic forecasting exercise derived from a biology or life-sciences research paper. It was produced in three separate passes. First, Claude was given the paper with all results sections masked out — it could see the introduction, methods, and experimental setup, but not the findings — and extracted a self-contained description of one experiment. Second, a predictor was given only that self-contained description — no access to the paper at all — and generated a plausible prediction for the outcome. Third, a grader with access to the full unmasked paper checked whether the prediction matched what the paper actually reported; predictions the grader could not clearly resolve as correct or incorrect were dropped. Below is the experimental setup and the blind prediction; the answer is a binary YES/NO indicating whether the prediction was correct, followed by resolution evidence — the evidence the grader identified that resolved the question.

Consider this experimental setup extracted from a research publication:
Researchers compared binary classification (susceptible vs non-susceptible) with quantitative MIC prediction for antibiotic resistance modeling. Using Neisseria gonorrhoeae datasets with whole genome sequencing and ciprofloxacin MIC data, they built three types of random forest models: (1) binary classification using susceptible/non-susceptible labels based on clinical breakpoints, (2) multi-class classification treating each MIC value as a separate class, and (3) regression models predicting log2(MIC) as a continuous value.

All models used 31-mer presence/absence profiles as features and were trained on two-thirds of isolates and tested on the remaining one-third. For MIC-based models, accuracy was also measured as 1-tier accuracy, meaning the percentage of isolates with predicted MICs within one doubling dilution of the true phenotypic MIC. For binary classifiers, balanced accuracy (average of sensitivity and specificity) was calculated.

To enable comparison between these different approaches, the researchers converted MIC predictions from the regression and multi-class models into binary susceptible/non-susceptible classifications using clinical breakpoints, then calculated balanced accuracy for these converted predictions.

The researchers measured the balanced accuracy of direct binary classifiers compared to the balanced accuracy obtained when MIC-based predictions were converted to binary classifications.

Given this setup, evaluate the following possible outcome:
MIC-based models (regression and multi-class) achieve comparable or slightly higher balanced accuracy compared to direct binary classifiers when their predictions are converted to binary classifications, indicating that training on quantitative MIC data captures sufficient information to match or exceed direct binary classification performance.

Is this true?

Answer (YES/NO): NO